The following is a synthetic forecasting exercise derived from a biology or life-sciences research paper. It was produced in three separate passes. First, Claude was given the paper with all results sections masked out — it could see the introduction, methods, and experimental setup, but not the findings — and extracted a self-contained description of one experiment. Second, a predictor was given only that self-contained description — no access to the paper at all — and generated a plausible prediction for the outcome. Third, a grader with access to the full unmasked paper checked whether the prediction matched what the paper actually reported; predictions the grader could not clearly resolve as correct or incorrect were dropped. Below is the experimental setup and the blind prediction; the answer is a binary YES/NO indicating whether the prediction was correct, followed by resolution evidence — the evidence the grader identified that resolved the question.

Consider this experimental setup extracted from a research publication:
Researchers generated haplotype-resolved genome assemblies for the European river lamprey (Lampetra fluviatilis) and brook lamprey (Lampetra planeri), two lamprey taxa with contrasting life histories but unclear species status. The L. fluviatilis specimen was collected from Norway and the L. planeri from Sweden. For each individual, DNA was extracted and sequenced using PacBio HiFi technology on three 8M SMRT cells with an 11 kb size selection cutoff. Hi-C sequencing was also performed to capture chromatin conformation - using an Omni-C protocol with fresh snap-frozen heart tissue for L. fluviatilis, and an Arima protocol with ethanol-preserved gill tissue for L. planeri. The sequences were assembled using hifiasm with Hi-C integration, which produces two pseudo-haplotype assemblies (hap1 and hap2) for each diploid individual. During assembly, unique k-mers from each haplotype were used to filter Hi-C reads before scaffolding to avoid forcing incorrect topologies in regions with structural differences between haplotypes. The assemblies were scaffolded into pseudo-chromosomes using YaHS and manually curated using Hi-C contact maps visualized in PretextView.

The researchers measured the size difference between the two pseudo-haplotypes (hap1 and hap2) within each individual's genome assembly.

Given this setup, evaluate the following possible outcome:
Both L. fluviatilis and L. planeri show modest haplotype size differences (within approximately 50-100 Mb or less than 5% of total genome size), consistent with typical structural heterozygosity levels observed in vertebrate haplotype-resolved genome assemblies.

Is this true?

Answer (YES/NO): NO